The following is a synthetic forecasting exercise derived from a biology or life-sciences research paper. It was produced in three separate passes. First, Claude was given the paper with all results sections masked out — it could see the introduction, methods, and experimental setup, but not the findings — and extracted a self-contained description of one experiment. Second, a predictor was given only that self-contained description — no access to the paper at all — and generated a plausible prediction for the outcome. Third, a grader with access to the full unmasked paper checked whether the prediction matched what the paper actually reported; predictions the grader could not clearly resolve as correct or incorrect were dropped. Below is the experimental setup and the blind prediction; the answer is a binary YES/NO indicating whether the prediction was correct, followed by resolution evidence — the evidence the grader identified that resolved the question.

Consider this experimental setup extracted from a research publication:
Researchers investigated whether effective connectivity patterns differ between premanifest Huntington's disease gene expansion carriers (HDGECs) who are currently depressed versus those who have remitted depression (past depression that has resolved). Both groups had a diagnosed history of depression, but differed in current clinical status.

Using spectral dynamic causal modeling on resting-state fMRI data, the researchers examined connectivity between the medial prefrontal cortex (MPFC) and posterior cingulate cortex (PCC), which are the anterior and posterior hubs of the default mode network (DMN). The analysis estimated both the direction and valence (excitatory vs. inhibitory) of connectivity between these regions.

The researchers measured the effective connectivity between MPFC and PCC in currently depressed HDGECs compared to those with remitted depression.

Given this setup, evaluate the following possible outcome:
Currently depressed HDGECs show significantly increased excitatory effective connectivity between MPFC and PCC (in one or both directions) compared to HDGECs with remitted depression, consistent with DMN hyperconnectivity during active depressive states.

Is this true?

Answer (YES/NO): NO